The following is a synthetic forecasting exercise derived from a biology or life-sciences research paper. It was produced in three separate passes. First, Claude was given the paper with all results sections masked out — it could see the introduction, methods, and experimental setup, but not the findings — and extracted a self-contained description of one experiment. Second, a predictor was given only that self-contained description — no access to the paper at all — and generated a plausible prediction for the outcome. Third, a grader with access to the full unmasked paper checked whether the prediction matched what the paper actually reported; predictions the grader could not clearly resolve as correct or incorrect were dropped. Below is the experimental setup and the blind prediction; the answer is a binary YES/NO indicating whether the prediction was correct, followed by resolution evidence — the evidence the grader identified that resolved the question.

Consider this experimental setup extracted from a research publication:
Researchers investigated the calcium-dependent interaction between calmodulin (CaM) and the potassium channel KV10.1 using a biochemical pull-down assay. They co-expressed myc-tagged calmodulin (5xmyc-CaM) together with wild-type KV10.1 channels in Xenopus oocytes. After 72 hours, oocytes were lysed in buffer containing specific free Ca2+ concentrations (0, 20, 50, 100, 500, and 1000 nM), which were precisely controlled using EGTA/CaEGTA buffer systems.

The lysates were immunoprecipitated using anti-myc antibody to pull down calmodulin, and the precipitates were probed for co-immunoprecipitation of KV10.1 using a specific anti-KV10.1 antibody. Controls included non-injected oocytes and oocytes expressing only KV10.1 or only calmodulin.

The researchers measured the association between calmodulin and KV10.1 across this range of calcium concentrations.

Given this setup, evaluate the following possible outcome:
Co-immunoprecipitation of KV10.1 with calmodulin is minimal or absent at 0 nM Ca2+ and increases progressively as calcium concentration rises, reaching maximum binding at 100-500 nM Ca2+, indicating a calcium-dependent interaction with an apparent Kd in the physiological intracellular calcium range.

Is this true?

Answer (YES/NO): NO